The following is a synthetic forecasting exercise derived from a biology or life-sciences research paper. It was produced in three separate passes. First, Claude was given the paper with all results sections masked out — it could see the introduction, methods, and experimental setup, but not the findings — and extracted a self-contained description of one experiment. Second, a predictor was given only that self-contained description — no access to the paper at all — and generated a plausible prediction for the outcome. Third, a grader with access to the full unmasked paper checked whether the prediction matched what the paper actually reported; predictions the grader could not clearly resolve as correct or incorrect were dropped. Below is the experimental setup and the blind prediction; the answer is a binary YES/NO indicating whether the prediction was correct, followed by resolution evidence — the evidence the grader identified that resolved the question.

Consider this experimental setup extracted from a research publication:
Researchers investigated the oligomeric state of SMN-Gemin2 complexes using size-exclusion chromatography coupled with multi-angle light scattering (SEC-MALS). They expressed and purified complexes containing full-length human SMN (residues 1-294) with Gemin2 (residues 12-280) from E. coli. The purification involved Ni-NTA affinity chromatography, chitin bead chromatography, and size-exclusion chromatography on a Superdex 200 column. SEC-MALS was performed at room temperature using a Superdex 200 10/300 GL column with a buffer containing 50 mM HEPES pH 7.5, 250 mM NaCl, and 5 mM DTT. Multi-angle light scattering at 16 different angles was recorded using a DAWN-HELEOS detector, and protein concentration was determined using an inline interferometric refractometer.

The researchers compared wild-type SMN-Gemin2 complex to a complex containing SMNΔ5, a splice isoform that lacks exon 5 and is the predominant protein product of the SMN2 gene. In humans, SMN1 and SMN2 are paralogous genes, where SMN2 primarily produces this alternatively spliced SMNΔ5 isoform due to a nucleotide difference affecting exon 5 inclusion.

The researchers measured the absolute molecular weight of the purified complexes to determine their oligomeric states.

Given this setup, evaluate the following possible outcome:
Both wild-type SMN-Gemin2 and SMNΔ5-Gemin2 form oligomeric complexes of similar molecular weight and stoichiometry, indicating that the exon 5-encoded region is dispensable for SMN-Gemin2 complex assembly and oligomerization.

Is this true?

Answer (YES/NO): YES